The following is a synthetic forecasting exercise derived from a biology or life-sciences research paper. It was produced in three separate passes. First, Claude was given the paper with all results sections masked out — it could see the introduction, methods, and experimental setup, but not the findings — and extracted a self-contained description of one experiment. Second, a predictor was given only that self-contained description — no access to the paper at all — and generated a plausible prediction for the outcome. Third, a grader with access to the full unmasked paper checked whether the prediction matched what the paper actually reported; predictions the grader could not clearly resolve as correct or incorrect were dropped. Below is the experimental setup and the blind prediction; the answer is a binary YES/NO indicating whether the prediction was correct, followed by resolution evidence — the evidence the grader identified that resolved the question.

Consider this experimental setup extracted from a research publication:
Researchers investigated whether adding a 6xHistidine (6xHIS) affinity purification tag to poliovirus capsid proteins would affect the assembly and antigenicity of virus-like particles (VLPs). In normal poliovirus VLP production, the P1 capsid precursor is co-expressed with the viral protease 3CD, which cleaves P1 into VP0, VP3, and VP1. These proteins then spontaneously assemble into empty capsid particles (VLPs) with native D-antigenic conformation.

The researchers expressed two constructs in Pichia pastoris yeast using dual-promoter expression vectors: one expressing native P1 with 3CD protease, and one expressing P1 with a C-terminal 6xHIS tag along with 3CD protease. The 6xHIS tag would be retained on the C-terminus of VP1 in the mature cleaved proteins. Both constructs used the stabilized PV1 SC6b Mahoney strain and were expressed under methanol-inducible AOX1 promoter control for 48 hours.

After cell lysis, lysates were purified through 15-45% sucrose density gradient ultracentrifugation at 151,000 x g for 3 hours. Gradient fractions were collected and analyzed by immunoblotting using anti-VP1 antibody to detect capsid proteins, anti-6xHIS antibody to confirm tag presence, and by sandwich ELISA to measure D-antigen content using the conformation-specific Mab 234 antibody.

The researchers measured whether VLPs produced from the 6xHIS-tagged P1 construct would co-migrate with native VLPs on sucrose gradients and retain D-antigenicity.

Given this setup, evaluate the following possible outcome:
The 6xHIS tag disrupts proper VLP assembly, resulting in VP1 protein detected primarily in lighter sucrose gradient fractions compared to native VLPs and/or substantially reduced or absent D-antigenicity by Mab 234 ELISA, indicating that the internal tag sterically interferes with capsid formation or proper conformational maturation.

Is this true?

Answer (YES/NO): YES